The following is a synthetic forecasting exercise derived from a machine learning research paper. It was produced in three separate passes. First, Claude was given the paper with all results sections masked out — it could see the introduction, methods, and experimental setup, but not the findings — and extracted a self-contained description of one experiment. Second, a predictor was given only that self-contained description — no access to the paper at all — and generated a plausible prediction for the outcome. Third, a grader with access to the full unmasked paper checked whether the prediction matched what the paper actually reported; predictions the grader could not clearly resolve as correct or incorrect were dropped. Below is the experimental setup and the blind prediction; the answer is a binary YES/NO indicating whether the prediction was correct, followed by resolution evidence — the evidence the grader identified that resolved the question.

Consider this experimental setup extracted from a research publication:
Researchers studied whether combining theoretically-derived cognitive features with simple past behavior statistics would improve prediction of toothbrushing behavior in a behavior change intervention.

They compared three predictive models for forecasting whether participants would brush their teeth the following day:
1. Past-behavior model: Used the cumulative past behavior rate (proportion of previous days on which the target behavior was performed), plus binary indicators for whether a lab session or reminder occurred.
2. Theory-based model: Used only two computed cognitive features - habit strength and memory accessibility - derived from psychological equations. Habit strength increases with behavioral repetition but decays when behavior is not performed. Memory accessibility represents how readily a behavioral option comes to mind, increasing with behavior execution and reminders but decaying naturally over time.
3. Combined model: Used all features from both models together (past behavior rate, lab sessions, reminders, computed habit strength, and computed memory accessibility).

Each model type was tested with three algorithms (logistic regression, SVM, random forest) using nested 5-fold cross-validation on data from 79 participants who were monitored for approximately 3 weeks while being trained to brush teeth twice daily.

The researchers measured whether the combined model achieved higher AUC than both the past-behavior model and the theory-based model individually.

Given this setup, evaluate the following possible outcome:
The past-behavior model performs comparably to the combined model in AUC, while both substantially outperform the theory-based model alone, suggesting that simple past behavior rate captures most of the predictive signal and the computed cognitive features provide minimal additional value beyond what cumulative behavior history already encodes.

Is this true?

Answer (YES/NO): NO